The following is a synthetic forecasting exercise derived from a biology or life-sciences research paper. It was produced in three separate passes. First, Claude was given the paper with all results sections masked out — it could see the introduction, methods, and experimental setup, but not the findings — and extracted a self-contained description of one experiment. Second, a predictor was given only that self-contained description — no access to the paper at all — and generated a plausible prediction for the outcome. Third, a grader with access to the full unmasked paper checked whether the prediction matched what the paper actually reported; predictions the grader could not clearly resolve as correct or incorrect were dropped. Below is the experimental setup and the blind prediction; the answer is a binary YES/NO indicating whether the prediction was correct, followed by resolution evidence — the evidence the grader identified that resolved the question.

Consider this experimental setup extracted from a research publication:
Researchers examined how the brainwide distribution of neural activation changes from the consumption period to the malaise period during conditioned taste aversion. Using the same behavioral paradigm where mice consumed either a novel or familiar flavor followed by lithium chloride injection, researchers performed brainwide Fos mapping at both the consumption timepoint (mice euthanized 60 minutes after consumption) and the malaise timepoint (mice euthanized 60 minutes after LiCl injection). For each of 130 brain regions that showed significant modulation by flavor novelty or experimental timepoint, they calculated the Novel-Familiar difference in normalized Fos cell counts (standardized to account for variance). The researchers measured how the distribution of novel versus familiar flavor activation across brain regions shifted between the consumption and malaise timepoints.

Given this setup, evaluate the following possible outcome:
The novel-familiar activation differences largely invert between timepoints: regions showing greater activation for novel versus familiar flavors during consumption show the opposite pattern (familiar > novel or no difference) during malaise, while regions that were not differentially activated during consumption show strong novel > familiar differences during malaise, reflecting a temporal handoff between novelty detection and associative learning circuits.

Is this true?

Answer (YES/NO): NO